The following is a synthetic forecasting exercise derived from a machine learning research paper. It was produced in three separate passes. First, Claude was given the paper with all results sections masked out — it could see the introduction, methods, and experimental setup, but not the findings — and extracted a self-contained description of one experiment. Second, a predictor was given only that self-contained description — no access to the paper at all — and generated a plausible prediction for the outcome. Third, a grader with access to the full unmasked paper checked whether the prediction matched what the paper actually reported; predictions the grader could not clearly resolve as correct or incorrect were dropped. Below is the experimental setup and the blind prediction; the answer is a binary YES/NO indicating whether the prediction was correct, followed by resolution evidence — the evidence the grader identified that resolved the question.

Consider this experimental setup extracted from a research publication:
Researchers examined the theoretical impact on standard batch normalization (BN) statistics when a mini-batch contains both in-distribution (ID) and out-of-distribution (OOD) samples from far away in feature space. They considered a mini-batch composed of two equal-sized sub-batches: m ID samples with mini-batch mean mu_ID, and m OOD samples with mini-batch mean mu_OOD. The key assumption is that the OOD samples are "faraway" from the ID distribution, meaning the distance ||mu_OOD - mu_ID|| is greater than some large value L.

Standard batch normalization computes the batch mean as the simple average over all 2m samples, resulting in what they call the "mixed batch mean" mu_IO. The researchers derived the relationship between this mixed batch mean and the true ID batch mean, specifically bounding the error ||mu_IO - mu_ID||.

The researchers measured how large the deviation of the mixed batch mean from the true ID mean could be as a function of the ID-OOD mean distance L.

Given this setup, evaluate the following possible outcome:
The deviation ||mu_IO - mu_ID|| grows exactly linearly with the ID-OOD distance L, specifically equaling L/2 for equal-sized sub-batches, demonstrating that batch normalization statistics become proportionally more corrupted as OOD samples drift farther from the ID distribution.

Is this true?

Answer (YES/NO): NO